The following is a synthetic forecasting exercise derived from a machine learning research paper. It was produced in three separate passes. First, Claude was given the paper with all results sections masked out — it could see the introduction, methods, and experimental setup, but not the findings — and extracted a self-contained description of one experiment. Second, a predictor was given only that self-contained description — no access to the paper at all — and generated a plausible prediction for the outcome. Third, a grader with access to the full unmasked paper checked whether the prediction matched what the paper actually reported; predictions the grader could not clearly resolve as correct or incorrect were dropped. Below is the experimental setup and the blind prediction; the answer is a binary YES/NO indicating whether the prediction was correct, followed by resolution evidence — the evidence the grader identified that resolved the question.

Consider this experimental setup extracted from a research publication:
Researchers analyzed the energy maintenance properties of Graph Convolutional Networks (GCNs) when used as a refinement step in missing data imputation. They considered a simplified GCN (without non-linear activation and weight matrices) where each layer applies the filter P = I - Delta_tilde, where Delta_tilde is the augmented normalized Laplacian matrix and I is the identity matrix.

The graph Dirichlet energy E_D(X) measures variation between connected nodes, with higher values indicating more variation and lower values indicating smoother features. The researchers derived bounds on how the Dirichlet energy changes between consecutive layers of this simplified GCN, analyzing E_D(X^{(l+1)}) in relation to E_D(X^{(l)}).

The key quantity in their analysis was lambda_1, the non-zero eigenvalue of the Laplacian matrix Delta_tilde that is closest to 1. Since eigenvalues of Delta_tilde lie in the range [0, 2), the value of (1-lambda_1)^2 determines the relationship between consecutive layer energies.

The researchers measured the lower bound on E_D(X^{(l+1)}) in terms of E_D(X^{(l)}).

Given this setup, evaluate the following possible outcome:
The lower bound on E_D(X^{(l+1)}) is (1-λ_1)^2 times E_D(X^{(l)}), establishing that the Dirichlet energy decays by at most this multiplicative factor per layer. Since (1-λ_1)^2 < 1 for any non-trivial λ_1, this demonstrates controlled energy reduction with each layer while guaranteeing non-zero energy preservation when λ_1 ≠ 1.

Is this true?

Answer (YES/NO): NO